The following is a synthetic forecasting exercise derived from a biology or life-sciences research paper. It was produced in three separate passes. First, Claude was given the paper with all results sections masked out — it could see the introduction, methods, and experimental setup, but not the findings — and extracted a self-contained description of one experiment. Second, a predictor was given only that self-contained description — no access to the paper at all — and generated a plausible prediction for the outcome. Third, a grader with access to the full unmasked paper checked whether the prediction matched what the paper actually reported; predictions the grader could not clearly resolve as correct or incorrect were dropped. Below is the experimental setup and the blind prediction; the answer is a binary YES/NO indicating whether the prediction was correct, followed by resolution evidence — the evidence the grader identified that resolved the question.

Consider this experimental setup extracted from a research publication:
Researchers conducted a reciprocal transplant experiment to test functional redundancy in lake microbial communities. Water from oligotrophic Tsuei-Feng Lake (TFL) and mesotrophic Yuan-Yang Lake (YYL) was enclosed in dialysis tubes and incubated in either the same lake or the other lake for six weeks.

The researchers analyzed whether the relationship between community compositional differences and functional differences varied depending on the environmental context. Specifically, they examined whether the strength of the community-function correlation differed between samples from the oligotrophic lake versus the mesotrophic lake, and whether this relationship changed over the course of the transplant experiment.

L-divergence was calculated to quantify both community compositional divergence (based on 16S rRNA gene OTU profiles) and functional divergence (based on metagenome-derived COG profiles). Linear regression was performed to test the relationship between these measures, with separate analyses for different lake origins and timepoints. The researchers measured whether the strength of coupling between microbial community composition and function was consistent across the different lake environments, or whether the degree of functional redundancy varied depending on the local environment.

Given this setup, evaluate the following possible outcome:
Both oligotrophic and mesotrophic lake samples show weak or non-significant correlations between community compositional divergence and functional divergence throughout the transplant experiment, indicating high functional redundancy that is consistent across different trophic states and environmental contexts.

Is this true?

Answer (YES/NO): NO